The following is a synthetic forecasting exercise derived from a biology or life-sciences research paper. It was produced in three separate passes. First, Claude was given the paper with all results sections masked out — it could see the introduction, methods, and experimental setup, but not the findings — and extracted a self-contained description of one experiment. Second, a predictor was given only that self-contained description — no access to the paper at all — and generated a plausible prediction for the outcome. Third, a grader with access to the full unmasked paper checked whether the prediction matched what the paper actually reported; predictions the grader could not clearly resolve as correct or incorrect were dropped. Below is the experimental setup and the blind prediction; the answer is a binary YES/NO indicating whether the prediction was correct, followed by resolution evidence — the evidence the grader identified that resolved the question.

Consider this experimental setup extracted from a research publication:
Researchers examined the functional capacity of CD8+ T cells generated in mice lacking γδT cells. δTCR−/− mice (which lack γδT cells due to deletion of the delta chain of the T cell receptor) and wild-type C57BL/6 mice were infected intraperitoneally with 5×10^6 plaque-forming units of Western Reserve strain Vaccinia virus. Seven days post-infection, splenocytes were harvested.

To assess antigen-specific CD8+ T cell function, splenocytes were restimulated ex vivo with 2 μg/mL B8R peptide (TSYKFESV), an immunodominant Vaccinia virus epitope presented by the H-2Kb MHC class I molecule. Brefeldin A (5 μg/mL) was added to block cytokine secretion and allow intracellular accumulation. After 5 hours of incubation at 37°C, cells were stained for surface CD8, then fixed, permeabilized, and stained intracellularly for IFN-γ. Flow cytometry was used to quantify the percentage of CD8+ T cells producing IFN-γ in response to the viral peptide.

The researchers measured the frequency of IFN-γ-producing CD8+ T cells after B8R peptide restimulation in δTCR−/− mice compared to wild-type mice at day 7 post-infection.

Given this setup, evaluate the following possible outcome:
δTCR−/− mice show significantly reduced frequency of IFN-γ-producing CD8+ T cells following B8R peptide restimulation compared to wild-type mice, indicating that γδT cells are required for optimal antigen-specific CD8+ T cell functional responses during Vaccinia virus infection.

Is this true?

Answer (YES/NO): YES